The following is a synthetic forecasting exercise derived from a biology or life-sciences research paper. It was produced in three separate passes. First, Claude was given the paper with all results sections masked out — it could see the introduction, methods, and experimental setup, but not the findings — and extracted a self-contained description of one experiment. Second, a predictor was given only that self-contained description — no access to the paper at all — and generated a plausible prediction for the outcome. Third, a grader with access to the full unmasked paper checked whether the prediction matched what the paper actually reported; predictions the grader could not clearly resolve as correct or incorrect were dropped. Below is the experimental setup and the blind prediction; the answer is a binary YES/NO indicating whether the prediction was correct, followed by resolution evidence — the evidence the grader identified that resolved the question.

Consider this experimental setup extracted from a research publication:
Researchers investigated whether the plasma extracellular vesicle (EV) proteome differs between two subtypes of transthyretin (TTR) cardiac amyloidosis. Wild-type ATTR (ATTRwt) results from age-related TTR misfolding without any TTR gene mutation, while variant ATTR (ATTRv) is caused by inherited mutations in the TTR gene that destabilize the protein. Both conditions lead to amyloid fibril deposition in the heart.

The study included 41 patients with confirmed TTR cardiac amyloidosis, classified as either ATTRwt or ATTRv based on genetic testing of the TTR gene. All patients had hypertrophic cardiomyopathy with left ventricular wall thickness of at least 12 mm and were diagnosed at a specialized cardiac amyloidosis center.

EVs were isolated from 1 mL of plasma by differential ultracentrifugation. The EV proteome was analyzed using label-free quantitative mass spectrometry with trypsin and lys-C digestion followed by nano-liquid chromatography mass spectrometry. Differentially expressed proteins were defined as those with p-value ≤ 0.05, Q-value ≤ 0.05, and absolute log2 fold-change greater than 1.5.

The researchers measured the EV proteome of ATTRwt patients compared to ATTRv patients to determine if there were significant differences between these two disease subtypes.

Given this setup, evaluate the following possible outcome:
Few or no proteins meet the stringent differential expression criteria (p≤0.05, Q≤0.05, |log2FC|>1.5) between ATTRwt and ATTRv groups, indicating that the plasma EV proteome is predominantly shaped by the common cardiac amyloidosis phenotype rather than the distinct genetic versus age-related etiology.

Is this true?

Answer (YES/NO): YES